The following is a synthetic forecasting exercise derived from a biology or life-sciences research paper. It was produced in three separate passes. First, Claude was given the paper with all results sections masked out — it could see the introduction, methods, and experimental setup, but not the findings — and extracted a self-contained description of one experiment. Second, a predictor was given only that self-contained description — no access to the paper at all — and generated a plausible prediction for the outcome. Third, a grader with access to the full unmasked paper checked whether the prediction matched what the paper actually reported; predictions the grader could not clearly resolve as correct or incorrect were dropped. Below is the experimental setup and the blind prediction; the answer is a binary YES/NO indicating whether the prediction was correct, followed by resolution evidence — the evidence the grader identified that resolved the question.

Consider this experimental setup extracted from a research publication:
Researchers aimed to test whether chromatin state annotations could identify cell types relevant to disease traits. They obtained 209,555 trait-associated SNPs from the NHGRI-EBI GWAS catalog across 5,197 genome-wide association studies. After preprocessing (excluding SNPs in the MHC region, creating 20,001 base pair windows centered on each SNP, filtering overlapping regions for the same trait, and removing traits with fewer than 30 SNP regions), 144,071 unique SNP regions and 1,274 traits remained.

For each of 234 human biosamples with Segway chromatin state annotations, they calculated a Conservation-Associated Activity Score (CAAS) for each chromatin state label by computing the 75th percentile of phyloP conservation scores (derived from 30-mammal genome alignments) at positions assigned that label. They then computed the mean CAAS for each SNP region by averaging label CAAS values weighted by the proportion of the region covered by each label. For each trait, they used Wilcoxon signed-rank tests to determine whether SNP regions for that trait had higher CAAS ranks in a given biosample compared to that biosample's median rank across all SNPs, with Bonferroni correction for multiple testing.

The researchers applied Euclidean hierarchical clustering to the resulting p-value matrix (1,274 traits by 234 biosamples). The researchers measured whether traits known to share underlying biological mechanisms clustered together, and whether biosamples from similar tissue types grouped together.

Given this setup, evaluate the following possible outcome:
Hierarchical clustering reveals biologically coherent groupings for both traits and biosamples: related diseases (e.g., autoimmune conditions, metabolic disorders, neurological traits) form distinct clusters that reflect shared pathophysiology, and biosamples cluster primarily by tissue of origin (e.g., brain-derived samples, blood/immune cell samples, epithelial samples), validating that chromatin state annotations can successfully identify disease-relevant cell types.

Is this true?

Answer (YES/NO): YES